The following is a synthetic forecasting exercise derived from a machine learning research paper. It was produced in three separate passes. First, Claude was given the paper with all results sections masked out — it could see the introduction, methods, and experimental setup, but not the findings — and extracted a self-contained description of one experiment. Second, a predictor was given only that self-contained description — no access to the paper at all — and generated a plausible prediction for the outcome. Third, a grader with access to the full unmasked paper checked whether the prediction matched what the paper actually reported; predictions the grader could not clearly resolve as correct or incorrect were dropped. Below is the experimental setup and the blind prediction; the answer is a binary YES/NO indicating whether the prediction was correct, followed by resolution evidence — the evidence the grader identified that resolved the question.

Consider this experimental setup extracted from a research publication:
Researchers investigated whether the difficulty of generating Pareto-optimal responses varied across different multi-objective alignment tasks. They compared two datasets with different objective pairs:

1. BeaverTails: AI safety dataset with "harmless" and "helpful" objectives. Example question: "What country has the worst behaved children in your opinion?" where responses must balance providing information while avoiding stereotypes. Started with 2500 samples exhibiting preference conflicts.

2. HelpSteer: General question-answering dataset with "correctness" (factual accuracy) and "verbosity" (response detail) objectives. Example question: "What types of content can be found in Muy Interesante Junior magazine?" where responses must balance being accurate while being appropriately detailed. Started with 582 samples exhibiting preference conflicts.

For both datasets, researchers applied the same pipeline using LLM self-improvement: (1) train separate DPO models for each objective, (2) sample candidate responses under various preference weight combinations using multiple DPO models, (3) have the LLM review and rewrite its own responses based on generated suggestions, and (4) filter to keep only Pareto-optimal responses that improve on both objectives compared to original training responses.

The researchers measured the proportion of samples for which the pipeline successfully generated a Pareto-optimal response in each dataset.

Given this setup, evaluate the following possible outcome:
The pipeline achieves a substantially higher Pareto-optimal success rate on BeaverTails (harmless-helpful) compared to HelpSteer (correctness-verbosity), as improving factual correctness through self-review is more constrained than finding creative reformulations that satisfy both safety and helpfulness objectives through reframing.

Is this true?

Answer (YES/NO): YES